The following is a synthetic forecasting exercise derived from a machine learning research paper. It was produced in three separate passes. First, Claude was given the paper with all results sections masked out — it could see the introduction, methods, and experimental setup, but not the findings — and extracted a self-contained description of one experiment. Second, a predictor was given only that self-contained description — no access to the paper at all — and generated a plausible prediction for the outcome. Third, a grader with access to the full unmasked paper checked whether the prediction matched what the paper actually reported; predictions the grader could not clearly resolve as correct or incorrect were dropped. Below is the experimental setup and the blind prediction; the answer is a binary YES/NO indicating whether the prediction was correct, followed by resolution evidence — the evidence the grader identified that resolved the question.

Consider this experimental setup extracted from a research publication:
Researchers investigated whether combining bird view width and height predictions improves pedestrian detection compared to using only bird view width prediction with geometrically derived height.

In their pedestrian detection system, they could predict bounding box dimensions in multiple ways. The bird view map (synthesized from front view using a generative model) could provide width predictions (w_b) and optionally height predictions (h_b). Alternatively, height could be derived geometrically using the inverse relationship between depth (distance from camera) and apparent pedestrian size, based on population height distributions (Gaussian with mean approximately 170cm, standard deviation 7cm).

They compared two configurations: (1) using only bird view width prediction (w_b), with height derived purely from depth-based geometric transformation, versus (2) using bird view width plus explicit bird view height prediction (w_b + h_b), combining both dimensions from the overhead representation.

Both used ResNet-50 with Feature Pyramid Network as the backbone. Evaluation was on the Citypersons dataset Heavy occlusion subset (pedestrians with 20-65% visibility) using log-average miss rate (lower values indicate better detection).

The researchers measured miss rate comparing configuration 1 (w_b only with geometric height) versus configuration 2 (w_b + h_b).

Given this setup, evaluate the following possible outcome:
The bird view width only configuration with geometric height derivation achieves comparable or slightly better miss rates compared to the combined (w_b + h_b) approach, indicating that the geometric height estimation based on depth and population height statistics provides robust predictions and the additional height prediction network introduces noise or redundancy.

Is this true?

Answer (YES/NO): NO